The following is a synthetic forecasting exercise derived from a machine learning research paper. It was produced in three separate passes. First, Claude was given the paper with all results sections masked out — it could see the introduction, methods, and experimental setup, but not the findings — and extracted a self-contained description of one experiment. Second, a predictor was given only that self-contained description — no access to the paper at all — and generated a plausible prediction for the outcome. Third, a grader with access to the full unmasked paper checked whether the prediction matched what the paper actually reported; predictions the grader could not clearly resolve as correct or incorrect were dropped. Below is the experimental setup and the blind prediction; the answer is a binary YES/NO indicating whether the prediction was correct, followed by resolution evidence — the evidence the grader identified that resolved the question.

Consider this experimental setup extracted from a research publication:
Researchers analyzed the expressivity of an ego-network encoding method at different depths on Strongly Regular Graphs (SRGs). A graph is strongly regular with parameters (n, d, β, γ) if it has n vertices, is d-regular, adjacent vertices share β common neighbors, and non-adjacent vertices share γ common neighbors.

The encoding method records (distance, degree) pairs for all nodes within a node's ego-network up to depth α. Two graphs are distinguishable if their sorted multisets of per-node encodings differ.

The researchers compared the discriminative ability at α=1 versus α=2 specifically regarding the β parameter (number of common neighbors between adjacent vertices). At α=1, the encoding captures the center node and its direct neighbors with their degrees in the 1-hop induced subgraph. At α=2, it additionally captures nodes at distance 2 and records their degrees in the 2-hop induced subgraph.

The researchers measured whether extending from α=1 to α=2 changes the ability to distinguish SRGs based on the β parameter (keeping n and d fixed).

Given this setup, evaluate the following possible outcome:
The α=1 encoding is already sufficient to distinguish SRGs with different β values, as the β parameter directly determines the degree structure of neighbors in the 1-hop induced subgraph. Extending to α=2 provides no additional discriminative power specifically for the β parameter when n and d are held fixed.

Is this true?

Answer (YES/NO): NO